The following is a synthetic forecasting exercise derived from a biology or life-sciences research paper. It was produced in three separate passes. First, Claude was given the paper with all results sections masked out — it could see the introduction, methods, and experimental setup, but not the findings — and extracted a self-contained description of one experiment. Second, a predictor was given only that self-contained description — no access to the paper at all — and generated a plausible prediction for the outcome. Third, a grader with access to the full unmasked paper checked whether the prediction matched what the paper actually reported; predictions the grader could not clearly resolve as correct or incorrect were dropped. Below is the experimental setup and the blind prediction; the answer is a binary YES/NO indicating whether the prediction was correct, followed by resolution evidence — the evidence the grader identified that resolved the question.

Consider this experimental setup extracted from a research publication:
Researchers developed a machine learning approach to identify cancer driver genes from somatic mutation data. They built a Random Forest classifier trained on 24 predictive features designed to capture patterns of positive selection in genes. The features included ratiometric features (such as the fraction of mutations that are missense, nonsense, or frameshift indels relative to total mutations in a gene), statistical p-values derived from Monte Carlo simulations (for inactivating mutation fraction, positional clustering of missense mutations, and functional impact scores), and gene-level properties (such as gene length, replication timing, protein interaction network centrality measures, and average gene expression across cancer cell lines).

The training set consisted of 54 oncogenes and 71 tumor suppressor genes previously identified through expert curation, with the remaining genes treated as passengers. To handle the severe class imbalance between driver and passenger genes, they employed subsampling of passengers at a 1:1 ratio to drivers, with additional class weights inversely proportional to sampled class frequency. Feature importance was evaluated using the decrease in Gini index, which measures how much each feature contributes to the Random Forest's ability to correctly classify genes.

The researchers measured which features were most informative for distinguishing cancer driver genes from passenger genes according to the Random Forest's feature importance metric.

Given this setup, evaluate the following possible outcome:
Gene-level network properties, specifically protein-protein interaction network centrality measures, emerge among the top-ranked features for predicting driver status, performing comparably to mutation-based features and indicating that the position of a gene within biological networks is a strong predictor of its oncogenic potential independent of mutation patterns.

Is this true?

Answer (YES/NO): NO